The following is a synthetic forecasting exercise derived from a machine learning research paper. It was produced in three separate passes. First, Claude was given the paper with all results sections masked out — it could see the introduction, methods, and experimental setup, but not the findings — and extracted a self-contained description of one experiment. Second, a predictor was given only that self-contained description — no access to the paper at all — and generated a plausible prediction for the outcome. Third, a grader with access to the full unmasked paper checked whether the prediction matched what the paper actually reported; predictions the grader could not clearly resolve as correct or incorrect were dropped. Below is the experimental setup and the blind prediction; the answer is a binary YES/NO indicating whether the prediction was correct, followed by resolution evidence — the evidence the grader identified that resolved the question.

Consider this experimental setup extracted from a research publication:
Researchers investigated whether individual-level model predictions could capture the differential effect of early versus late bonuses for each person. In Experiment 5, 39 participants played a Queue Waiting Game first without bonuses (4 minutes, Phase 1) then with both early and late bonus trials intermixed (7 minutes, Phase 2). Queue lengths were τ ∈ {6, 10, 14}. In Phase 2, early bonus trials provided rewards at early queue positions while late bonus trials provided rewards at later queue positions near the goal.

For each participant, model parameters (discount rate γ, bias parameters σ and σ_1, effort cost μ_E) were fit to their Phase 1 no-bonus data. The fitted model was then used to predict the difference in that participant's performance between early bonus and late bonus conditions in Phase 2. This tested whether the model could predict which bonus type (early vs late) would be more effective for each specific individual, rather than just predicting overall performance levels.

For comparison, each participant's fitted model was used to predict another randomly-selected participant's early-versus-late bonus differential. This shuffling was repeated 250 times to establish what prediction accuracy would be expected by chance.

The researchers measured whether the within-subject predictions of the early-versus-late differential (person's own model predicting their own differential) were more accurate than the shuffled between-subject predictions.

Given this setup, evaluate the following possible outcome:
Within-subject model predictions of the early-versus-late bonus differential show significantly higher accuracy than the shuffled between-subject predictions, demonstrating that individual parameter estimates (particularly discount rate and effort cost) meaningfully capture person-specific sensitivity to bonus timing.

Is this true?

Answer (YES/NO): YES